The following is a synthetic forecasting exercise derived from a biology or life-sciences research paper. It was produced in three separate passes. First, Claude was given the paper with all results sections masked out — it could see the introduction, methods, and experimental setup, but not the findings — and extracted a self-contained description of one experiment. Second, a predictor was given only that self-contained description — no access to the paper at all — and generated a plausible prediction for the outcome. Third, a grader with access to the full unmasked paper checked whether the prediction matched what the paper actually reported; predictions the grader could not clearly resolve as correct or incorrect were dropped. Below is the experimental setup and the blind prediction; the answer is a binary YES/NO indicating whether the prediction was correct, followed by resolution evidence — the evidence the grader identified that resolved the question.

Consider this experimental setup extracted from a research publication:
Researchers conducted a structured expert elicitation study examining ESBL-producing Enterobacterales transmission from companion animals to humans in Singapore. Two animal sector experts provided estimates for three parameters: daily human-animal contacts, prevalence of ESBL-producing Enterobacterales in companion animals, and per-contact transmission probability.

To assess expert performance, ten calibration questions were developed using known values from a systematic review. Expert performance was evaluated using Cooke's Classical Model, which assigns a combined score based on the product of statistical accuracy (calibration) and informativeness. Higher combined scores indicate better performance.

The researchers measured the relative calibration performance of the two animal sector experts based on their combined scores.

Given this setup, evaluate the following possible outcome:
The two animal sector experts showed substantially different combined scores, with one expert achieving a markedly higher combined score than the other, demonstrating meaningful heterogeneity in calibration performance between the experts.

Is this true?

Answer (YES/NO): NO